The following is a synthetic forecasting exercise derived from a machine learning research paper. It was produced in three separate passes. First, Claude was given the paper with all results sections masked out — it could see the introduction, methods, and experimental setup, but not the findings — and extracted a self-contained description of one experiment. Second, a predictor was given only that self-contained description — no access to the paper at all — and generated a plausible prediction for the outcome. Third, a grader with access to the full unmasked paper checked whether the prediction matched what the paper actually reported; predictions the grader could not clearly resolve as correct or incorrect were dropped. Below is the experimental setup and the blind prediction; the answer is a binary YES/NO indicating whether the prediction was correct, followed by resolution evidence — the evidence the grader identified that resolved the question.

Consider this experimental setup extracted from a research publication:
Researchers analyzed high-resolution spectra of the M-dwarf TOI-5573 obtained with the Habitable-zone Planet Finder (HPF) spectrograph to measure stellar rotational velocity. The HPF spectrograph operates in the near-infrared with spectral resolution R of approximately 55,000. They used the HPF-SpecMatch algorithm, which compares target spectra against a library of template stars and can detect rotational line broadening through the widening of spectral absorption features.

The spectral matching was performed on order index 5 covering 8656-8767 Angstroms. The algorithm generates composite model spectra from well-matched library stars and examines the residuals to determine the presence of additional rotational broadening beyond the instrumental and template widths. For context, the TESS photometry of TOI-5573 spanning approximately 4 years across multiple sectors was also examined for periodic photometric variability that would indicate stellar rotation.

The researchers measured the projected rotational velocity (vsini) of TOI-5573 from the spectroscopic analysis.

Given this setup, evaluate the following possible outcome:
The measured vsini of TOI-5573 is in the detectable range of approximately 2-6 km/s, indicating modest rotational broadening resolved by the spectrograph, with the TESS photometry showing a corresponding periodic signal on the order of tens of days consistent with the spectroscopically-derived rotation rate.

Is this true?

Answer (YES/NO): NO